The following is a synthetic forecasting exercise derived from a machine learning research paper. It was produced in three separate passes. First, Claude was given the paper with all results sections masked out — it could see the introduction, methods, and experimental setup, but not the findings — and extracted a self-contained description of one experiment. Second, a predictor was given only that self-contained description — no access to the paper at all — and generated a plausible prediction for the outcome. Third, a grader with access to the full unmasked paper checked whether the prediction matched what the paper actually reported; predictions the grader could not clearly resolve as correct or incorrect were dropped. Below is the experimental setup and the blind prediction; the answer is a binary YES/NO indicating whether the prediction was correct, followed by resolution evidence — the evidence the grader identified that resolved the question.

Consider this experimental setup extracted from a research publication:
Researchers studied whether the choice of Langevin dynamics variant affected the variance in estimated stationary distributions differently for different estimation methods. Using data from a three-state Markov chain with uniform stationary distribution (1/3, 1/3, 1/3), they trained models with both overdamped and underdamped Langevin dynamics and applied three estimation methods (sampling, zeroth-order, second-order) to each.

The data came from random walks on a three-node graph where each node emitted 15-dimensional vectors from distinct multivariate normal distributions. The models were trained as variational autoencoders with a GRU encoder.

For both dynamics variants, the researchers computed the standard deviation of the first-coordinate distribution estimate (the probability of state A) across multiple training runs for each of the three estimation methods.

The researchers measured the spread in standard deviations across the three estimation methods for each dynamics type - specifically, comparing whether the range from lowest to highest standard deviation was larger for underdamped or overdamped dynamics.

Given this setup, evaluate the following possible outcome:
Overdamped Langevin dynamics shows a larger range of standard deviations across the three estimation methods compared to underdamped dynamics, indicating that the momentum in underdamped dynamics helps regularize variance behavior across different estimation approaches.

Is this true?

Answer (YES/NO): NO